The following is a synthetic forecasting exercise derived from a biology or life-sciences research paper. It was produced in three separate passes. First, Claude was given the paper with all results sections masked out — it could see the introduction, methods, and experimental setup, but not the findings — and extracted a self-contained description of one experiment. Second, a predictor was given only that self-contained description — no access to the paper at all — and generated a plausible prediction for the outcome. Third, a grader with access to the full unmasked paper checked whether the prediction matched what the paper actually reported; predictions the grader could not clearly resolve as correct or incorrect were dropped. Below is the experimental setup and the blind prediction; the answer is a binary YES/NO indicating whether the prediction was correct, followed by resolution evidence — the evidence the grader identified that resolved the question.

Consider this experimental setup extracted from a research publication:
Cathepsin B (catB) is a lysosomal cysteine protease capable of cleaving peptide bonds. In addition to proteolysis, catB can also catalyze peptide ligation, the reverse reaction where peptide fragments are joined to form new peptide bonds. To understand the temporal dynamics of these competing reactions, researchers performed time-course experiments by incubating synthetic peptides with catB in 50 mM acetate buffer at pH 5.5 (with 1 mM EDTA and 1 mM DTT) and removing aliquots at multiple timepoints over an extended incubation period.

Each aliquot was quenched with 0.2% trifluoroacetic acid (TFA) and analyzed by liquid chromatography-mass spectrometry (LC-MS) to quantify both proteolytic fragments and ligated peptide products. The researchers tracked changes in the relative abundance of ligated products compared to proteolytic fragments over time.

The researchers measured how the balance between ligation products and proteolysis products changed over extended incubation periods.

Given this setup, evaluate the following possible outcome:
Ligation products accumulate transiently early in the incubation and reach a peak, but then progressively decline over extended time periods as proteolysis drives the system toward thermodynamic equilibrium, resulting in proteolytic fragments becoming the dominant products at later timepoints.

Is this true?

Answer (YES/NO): YES